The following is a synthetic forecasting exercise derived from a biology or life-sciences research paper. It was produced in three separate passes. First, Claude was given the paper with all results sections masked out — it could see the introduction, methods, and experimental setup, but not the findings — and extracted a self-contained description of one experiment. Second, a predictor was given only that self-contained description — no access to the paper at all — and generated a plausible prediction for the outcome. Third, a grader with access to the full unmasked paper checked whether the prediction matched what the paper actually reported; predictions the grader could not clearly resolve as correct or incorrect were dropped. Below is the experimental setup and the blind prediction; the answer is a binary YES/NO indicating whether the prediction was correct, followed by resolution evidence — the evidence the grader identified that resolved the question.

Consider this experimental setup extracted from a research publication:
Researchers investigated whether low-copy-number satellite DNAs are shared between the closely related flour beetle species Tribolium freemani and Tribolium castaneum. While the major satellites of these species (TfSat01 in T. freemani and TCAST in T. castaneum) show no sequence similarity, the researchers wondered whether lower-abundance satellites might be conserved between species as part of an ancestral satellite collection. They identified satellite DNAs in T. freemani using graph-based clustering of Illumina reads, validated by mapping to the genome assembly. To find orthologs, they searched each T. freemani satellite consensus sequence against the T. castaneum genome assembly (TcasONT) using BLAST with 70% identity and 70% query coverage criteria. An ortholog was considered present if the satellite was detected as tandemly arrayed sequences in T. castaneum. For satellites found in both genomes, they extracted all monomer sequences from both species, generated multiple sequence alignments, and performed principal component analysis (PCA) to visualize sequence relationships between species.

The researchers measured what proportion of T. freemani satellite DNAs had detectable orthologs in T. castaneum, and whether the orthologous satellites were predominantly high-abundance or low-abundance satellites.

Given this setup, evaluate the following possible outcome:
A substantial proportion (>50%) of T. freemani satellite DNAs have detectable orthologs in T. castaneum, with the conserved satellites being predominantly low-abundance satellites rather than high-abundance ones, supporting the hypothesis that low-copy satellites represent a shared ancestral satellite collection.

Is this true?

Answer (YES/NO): NO